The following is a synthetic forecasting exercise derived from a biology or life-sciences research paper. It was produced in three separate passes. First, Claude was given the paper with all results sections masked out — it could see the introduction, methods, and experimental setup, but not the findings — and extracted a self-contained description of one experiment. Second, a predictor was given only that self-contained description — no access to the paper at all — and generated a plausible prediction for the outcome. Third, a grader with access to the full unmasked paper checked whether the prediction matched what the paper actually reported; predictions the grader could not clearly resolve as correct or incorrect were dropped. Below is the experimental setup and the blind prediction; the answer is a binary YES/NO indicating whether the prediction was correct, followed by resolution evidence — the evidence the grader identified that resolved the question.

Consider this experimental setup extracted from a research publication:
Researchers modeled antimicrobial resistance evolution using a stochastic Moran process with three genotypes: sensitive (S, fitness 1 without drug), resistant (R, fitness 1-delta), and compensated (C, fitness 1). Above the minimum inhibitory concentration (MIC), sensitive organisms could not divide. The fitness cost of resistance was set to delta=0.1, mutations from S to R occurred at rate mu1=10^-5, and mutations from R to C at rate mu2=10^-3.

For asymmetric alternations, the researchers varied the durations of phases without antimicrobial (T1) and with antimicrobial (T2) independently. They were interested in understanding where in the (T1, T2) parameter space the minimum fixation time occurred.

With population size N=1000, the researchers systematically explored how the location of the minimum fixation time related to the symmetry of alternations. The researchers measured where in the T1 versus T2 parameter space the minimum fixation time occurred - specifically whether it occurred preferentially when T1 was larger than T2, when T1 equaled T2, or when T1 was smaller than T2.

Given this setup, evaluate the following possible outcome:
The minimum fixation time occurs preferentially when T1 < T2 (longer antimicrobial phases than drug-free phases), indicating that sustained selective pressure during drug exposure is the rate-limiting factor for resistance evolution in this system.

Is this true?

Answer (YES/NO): NO